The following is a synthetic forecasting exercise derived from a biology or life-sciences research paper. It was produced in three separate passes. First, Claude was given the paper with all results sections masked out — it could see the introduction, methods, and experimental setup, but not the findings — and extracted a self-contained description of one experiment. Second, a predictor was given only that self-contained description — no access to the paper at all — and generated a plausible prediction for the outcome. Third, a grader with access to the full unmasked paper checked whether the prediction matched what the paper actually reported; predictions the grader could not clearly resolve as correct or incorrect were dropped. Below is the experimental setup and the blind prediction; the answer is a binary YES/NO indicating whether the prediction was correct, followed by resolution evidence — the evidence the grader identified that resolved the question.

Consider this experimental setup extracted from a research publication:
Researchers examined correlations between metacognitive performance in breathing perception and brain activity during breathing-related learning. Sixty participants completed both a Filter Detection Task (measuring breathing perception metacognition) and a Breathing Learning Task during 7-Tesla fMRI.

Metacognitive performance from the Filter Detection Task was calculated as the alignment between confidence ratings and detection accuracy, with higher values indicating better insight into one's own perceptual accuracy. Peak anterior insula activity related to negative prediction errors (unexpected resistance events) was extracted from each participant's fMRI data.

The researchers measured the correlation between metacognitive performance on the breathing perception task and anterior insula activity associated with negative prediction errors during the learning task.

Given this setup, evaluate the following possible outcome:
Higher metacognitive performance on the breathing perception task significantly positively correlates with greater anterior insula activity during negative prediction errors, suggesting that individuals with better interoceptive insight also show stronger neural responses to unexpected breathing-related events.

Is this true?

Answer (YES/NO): YES